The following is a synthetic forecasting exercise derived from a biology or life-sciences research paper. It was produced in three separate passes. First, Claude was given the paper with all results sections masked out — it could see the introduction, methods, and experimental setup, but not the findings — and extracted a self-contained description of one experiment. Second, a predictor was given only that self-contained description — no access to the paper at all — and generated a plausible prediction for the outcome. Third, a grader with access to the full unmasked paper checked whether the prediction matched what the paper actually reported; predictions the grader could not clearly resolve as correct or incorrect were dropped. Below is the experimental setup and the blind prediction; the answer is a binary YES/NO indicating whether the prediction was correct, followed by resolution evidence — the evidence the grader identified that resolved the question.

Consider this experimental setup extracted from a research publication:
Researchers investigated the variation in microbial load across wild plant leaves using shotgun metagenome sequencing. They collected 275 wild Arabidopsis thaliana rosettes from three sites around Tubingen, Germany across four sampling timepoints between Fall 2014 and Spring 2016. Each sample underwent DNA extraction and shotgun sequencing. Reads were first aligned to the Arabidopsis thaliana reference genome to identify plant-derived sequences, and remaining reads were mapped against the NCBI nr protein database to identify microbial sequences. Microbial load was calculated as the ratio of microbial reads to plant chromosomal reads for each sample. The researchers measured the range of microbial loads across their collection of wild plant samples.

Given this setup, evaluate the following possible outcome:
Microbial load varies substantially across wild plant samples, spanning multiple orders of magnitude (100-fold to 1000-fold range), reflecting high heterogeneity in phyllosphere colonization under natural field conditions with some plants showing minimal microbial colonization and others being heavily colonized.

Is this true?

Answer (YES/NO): NO